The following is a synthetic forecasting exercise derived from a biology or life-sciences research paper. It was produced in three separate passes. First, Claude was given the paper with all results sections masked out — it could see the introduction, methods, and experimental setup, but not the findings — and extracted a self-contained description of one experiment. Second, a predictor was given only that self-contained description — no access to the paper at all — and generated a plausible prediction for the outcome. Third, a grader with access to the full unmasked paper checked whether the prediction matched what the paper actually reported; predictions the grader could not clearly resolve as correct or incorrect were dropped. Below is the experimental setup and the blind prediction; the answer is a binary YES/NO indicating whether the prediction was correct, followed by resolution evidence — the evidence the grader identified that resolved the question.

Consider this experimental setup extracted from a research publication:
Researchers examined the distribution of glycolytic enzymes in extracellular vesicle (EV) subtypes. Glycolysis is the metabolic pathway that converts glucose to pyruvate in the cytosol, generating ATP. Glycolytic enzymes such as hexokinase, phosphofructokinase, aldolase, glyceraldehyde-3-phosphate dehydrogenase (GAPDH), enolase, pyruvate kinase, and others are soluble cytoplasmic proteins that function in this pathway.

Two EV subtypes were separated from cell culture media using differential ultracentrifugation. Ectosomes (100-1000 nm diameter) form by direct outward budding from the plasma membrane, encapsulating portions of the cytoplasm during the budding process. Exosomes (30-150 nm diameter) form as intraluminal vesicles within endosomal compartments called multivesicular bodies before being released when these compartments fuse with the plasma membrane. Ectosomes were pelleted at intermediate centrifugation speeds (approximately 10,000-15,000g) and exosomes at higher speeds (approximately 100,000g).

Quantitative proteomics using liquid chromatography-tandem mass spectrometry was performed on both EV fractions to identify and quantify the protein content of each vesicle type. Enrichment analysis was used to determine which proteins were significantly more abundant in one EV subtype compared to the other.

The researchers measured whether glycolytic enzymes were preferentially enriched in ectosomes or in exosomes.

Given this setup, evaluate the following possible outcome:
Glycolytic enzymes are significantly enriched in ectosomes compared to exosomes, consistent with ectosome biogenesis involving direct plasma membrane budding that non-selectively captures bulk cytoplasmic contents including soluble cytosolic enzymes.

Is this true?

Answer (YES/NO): YES